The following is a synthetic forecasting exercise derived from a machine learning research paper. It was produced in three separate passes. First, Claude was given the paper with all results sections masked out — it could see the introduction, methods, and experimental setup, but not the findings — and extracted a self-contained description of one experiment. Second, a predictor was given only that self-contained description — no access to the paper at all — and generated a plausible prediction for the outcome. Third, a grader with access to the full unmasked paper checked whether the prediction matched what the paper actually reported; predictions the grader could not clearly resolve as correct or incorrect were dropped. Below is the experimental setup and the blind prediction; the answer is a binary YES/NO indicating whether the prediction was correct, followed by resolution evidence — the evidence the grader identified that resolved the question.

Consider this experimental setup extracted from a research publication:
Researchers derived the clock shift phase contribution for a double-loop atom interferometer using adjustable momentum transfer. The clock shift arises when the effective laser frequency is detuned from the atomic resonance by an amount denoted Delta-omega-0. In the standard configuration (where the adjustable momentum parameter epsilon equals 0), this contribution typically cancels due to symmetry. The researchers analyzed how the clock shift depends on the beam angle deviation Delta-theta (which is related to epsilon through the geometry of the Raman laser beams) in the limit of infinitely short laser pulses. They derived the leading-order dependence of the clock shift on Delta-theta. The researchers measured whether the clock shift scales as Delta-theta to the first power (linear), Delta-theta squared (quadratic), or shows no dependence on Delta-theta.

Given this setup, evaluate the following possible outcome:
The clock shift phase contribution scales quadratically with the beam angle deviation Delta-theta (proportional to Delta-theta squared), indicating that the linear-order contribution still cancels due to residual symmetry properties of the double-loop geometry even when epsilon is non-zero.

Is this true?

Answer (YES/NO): YES